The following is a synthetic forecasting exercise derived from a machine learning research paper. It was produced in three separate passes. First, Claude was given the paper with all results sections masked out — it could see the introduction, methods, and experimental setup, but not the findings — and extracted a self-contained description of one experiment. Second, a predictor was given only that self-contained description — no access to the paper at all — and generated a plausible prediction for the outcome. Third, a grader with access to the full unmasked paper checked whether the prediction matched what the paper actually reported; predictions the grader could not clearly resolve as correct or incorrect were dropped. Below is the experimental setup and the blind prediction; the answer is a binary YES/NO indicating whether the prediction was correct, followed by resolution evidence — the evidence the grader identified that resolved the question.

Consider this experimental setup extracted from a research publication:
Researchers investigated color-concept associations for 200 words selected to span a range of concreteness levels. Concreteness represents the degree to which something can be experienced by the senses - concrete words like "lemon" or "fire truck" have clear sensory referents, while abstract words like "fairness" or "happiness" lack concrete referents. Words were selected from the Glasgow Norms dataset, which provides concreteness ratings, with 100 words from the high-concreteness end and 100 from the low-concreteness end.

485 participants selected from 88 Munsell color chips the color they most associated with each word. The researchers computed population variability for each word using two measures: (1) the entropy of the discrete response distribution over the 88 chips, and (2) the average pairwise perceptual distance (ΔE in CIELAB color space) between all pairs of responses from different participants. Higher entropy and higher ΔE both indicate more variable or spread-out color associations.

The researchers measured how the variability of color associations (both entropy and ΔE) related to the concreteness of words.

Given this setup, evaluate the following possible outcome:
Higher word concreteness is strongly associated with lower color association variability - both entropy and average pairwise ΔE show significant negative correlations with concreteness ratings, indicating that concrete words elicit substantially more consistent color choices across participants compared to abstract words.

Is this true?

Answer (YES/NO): YES